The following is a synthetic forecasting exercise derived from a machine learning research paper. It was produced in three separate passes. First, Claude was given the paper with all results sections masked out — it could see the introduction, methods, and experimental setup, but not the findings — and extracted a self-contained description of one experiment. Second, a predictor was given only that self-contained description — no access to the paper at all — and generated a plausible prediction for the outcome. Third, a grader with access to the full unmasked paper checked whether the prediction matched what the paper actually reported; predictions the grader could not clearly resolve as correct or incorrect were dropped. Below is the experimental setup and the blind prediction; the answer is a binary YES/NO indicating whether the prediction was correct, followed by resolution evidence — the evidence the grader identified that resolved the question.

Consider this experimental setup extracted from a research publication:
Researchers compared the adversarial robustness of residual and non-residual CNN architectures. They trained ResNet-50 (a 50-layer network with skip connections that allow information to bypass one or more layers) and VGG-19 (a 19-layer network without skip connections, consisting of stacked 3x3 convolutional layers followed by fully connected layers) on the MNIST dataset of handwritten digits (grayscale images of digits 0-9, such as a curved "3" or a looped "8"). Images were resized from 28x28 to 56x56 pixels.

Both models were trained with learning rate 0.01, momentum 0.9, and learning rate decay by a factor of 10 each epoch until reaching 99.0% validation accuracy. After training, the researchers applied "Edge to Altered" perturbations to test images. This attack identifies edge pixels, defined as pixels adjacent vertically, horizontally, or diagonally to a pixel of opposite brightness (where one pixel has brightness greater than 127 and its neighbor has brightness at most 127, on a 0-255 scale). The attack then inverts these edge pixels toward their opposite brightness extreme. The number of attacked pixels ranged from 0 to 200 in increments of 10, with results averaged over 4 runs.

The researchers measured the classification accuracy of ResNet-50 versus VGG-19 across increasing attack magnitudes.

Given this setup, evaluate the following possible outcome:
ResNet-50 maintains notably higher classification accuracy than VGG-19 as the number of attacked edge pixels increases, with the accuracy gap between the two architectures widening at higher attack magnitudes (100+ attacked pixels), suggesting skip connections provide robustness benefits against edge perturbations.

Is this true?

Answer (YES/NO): NO